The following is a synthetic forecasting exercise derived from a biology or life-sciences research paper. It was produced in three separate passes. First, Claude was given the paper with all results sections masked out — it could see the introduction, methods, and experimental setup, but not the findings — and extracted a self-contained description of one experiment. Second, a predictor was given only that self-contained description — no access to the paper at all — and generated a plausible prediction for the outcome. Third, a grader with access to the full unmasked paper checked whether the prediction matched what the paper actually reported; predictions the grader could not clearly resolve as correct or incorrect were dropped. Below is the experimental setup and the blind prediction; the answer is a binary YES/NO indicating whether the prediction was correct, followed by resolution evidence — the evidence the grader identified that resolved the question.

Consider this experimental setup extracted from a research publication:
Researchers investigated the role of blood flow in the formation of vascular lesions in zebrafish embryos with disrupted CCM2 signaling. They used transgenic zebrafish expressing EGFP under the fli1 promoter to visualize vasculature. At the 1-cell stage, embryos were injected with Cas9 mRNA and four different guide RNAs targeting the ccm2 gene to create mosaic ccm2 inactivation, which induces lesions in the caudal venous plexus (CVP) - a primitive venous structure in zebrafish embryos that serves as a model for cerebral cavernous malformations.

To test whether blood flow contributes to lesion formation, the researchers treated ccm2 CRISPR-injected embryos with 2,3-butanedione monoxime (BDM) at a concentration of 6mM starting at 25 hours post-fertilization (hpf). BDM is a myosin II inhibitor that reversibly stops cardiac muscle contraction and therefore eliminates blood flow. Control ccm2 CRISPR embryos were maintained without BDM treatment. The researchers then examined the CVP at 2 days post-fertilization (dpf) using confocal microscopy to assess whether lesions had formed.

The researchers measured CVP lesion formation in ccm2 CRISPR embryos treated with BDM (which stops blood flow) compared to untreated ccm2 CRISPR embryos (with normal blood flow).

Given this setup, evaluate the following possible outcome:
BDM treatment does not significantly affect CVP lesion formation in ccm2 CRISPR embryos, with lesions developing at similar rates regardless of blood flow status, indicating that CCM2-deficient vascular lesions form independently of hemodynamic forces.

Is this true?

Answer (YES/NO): NO